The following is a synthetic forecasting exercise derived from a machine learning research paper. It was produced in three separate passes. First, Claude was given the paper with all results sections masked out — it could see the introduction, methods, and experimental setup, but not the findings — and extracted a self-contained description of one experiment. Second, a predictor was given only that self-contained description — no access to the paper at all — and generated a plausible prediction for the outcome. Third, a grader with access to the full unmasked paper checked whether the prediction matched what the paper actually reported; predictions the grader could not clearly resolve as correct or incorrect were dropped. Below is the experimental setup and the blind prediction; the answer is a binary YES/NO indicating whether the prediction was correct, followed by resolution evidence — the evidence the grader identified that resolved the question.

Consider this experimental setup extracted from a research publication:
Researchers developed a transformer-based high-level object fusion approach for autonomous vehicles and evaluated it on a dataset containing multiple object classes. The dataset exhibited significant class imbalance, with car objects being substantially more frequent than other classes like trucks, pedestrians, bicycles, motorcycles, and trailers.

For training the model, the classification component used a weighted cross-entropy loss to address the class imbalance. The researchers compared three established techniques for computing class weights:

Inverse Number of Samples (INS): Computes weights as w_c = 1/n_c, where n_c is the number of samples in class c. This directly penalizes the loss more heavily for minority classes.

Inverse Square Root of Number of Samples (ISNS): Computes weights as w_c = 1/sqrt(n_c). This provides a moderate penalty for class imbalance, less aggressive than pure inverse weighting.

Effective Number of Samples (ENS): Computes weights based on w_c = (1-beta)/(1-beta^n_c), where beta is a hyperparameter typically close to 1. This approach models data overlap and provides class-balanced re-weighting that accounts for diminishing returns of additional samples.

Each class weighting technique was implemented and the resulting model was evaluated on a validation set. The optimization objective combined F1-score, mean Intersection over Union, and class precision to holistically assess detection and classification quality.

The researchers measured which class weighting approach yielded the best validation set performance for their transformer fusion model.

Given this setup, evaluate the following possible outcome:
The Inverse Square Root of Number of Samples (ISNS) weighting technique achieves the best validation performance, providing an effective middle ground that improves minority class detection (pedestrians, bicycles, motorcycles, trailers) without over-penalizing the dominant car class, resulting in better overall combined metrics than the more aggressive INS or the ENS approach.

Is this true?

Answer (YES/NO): NO